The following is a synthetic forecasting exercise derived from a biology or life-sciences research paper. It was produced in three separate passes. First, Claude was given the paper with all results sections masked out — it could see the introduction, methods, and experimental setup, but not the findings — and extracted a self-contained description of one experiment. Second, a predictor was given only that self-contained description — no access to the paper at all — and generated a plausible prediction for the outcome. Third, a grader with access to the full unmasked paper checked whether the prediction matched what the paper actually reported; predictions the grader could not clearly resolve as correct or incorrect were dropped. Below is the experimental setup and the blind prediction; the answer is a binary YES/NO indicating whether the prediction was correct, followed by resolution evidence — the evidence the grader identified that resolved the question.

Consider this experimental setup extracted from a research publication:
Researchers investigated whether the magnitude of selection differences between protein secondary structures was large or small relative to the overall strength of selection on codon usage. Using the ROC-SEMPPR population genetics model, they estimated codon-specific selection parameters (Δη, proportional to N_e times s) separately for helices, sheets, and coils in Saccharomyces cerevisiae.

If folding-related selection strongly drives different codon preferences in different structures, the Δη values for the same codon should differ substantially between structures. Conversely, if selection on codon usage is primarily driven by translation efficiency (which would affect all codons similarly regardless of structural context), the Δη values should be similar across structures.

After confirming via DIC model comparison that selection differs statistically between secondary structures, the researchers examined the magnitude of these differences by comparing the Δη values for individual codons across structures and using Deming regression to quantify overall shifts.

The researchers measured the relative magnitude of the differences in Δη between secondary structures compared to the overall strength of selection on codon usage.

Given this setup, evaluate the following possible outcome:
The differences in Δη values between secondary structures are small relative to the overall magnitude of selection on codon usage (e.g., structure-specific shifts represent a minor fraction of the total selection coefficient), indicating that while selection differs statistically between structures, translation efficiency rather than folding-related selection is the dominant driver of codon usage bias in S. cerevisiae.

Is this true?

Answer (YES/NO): YES